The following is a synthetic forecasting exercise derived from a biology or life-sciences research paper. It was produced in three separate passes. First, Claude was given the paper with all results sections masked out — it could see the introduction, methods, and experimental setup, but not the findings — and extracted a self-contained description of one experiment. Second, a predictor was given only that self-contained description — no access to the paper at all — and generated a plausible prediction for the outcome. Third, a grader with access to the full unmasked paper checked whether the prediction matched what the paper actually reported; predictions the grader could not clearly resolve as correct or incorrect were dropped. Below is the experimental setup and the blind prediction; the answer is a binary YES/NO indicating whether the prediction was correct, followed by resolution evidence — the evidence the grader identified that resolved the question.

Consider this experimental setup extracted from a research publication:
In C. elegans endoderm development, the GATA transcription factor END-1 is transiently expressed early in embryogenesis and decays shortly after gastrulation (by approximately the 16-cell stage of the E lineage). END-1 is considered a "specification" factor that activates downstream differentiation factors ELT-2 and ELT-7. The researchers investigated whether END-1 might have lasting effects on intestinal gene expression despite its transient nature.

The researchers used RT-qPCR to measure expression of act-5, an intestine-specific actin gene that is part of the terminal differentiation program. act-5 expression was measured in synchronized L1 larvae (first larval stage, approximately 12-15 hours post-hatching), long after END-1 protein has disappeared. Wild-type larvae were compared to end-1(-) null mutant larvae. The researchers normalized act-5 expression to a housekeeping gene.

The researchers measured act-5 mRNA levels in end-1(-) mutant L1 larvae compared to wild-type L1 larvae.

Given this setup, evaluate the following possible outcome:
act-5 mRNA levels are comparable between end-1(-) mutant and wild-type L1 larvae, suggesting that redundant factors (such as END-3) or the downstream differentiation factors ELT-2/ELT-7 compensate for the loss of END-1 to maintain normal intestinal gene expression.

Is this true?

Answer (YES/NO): NO